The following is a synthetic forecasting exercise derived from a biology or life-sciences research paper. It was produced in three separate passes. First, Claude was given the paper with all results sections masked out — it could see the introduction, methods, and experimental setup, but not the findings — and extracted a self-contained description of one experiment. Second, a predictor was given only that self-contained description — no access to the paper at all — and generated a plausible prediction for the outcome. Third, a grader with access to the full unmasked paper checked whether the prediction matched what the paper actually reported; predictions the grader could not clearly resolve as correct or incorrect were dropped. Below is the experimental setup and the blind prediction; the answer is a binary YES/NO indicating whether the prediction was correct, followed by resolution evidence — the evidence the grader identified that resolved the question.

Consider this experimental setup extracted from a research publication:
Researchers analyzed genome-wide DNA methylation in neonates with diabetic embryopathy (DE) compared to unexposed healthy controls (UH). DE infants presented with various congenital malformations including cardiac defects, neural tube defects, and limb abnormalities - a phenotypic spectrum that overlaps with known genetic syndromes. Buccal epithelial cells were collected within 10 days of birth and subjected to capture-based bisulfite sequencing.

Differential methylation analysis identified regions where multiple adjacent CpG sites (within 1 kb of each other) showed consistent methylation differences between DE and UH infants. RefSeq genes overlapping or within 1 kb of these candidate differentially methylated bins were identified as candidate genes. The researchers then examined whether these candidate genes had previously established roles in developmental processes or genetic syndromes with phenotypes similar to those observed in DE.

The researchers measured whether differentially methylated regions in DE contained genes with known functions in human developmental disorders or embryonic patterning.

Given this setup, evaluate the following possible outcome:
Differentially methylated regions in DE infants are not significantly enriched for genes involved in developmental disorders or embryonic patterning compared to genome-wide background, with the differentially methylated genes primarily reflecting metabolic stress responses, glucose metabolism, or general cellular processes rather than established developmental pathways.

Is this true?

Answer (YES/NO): NO